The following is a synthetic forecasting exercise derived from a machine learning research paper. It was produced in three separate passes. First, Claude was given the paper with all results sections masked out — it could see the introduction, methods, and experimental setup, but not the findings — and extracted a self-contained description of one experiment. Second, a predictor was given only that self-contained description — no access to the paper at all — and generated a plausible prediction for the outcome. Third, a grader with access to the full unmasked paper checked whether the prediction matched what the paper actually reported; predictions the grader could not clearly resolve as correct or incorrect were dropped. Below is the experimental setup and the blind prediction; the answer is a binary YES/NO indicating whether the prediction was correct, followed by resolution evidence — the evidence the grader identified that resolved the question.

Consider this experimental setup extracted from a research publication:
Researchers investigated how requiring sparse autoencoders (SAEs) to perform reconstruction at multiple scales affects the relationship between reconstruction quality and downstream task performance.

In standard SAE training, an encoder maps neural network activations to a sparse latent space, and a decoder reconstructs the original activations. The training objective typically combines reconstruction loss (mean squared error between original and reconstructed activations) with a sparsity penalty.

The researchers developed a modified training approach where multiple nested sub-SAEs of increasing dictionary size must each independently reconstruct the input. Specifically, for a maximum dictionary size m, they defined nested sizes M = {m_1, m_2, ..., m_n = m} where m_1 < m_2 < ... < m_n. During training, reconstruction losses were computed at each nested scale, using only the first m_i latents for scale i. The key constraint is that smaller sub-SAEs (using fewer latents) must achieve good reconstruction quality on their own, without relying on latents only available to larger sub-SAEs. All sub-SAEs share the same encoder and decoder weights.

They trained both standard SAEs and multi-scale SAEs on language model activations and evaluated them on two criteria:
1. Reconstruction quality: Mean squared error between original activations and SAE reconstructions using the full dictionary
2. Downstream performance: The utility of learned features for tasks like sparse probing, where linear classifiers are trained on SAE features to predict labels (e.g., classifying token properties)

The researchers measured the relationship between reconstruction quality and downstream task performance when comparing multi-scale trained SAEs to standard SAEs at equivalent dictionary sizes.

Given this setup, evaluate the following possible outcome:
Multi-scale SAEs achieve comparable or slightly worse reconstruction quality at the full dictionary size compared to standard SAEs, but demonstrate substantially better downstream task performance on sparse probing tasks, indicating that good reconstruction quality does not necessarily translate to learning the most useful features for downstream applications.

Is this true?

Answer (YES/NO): YES